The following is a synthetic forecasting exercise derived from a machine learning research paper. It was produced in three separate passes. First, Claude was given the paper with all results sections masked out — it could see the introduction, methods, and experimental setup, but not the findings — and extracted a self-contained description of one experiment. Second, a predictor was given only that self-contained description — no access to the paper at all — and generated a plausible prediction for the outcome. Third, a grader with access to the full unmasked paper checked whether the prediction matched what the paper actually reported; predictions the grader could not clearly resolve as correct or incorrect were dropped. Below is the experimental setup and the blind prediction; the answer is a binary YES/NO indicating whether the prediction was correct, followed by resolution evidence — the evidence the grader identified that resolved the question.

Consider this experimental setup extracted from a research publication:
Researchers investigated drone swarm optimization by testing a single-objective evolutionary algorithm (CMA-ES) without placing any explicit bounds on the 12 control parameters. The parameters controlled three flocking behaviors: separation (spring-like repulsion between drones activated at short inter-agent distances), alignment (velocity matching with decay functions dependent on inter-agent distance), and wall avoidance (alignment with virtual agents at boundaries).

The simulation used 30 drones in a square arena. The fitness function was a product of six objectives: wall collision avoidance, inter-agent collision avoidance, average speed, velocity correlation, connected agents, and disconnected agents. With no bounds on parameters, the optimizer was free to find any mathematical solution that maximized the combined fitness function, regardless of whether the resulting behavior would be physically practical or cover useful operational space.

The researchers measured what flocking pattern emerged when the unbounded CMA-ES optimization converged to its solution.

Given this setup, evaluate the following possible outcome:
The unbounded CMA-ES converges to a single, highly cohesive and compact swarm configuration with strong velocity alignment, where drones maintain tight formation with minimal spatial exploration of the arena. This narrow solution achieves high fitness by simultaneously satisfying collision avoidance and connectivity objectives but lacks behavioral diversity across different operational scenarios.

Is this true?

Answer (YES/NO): NO